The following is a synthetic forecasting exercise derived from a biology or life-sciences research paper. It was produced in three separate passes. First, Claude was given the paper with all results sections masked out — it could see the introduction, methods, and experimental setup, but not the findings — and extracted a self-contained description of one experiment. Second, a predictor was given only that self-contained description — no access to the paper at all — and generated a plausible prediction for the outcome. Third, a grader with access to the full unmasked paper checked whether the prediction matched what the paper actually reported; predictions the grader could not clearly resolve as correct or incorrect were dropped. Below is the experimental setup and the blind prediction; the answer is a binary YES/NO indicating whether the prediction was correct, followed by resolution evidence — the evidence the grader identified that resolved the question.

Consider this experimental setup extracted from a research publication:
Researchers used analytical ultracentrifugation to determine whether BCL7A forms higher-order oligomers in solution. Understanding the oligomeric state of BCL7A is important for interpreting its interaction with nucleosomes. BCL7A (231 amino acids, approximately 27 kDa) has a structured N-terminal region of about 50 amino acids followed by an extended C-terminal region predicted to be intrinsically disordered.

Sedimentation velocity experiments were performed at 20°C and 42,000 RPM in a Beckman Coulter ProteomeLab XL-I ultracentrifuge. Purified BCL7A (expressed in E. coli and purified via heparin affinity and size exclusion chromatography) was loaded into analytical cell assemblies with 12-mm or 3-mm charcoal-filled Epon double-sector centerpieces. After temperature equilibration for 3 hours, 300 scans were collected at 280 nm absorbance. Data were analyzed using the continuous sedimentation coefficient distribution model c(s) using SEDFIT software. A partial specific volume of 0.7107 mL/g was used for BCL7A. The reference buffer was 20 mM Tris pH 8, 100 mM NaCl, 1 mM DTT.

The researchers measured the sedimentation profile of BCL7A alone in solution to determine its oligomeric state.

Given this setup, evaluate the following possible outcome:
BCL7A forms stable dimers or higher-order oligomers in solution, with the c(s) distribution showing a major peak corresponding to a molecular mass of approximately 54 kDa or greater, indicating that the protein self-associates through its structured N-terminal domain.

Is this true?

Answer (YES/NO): NO